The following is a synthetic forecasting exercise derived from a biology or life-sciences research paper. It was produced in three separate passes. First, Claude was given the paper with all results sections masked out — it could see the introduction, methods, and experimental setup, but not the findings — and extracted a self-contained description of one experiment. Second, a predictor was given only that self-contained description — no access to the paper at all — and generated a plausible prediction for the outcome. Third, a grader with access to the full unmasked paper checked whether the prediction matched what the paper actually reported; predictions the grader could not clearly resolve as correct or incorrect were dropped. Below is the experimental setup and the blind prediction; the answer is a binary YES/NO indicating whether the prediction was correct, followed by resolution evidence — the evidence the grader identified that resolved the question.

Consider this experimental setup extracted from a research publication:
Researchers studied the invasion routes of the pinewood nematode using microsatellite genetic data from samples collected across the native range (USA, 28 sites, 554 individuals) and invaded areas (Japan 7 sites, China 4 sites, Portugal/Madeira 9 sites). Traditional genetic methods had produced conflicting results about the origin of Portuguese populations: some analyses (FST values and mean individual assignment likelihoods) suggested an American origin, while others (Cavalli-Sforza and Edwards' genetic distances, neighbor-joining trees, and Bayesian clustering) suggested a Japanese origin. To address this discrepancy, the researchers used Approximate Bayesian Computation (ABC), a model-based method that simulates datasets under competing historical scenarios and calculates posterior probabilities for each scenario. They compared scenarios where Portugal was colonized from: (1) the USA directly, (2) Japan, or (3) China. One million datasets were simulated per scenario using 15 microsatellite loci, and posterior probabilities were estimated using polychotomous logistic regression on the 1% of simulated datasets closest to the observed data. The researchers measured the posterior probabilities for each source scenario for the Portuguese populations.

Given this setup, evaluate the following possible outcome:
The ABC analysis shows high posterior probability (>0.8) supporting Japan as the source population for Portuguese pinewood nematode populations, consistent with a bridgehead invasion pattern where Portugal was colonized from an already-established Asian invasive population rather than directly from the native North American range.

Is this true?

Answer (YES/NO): NO